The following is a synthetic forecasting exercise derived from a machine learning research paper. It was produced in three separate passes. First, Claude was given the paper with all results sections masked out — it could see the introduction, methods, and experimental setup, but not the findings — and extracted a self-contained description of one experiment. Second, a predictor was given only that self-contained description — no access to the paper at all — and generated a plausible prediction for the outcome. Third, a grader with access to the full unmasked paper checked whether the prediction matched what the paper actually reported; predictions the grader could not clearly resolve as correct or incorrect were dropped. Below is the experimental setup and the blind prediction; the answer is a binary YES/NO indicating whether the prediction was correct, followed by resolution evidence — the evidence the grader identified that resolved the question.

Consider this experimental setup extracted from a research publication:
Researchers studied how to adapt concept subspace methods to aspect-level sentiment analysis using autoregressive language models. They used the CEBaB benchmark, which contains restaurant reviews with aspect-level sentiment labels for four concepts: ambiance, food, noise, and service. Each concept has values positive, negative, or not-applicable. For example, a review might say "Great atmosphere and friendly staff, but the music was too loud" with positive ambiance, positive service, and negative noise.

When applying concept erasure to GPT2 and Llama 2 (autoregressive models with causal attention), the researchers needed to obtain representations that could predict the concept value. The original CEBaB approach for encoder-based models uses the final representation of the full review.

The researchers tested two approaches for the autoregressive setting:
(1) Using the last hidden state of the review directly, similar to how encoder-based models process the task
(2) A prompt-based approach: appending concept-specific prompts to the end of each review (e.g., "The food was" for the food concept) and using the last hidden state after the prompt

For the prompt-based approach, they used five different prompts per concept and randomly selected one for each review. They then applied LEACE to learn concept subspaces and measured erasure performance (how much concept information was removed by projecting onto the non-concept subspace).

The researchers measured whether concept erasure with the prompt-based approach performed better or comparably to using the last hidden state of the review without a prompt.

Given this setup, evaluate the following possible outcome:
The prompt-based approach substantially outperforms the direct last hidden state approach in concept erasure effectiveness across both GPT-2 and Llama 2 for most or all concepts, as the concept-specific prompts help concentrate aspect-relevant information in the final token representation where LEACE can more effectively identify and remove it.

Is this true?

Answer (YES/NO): YES